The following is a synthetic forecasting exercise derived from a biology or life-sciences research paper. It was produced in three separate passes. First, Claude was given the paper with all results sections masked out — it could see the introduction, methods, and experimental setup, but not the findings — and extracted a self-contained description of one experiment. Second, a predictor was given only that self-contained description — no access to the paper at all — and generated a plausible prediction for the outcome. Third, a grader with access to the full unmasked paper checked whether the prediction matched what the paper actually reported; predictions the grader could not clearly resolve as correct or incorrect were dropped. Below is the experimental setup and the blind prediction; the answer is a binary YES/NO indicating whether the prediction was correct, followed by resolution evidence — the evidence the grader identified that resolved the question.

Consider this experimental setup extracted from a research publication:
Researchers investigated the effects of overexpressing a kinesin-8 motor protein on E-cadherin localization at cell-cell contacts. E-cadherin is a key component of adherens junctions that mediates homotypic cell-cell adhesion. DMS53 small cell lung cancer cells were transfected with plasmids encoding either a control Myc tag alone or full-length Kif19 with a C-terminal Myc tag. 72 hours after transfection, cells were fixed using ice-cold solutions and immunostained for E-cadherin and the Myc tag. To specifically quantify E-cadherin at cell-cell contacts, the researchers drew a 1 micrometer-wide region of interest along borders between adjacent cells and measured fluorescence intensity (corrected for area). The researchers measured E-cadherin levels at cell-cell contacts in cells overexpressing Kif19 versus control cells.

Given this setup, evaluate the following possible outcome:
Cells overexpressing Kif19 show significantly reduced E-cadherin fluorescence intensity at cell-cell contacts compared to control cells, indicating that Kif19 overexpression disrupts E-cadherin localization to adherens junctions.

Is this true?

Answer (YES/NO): YES